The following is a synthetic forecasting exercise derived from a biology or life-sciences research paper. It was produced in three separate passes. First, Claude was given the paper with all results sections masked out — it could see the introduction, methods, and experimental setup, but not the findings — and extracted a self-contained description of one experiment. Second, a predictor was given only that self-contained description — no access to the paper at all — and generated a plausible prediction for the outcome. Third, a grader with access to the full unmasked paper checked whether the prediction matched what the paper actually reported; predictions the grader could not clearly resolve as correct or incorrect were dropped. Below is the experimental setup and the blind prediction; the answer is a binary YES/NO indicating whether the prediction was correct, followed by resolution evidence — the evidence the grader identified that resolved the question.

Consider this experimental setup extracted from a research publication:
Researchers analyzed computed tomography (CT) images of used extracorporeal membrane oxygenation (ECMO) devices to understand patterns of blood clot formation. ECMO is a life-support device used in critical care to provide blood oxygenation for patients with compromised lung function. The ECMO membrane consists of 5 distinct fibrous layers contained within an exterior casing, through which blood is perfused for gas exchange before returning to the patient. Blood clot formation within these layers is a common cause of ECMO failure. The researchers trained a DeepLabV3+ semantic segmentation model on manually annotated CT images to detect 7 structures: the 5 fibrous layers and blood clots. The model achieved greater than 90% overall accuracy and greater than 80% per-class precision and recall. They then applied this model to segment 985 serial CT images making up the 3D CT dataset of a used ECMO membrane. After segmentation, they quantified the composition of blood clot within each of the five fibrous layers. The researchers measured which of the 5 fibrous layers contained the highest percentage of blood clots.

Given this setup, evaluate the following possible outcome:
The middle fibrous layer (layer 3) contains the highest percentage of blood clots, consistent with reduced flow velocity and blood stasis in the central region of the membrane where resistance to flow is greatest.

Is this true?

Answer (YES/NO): NO